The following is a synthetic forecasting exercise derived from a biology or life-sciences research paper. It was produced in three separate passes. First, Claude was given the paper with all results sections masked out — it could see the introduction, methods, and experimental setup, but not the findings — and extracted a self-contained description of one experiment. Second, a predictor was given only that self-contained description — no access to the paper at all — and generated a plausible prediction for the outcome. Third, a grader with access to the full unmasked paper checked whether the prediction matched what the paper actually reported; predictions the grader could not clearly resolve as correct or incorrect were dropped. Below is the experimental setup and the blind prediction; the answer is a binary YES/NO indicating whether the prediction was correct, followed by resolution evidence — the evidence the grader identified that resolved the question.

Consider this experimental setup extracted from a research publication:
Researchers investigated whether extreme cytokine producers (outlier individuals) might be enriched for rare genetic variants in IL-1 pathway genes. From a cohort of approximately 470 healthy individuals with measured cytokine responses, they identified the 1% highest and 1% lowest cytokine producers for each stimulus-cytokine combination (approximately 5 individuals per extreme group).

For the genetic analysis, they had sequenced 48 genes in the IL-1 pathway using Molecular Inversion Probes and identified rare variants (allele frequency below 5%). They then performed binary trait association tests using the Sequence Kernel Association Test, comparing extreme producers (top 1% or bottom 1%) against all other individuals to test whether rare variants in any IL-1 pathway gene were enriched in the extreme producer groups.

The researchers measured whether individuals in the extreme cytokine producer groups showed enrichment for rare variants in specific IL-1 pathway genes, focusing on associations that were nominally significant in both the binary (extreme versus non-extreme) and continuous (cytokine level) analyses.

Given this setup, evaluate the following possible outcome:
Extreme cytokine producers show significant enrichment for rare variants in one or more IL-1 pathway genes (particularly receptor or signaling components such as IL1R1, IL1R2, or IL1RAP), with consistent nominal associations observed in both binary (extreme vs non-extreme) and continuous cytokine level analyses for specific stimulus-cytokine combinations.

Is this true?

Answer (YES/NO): YES